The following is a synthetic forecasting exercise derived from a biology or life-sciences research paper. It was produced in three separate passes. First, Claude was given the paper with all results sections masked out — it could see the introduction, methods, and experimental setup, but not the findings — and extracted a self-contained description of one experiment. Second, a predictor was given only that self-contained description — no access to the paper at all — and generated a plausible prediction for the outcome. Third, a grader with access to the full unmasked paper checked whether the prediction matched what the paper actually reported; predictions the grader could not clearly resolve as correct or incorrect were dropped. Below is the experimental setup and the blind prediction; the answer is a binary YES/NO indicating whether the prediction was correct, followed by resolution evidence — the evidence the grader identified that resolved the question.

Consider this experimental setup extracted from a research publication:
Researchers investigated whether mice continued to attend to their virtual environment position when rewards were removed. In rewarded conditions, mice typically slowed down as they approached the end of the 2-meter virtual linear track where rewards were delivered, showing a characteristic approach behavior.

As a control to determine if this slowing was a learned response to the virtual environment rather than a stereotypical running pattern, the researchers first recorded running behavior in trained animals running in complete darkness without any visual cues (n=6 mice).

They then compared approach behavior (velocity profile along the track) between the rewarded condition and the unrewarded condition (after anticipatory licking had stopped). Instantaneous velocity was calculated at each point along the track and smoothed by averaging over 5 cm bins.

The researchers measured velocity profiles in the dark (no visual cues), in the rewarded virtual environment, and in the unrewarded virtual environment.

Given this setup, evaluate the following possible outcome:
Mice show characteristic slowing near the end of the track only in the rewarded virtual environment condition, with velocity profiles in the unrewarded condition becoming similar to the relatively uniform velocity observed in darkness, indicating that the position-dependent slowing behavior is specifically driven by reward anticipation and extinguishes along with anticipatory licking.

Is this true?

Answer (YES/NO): NO